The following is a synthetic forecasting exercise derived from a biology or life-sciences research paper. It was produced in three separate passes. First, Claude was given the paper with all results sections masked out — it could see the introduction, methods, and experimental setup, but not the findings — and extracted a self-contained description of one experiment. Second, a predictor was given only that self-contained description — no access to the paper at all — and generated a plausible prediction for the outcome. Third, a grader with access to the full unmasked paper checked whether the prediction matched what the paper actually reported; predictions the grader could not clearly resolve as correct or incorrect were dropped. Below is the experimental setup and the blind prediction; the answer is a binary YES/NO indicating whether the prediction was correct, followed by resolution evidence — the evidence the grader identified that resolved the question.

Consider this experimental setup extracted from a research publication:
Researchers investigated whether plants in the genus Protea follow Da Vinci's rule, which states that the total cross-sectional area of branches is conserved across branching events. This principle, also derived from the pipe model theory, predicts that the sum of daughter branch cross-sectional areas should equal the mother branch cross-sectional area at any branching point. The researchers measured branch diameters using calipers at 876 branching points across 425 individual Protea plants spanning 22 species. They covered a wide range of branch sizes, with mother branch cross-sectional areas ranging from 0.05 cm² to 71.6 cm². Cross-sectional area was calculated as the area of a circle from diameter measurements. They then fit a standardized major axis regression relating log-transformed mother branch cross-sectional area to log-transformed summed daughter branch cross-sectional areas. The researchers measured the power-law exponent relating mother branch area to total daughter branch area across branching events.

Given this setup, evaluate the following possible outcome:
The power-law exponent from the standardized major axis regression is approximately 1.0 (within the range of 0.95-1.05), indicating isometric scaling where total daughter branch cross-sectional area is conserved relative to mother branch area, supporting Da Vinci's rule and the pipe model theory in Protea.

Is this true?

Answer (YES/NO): YES